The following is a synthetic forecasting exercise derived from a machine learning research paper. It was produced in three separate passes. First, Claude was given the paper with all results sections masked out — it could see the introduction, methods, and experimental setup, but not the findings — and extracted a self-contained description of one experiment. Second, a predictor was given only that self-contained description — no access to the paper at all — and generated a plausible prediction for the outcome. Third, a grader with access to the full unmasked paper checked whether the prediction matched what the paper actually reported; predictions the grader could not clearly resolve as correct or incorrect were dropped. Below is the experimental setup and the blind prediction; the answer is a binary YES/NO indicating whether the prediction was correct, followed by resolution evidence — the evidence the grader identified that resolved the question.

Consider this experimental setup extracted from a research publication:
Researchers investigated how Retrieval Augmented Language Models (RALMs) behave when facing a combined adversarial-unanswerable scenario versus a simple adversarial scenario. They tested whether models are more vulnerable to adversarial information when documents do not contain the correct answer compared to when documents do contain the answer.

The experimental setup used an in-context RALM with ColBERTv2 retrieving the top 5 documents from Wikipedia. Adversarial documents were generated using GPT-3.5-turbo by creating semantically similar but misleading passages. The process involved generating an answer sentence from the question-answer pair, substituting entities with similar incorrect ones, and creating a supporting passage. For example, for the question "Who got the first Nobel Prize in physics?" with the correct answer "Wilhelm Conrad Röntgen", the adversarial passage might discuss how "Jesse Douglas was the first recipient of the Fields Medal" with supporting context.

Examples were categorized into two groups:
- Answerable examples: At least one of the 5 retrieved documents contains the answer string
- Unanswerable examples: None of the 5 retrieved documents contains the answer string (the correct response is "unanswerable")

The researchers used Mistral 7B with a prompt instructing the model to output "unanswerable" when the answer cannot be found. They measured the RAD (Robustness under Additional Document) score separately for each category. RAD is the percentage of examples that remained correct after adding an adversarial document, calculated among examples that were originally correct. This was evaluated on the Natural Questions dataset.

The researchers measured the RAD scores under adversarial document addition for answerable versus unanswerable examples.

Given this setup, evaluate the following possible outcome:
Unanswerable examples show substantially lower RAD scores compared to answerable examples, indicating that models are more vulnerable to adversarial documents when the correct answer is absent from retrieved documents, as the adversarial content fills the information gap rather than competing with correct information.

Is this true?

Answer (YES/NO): YES